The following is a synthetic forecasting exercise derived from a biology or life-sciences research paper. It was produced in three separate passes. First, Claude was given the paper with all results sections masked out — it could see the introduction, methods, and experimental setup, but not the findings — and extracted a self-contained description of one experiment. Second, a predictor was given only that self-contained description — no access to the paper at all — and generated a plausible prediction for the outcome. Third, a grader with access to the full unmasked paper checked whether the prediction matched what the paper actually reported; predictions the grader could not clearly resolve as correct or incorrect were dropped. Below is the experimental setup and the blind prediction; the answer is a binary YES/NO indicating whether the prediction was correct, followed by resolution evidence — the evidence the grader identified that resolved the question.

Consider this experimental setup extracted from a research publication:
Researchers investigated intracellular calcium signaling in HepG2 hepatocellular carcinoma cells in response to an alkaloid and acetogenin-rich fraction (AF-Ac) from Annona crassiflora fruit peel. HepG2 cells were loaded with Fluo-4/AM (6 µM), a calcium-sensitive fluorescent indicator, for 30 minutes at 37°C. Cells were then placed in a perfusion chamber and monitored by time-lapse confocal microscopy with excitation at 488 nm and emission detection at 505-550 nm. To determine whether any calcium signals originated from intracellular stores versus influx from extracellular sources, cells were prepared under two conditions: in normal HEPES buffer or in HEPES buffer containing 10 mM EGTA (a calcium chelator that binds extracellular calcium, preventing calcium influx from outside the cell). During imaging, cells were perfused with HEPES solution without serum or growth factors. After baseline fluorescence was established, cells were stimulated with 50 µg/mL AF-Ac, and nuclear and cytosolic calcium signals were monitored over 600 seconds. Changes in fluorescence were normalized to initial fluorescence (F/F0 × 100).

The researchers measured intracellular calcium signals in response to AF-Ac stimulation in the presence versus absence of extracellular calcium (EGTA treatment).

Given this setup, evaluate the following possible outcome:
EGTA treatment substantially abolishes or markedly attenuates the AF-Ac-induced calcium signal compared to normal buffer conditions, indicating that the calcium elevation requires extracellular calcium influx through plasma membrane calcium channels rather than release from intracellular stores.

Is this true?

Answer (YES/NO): NO